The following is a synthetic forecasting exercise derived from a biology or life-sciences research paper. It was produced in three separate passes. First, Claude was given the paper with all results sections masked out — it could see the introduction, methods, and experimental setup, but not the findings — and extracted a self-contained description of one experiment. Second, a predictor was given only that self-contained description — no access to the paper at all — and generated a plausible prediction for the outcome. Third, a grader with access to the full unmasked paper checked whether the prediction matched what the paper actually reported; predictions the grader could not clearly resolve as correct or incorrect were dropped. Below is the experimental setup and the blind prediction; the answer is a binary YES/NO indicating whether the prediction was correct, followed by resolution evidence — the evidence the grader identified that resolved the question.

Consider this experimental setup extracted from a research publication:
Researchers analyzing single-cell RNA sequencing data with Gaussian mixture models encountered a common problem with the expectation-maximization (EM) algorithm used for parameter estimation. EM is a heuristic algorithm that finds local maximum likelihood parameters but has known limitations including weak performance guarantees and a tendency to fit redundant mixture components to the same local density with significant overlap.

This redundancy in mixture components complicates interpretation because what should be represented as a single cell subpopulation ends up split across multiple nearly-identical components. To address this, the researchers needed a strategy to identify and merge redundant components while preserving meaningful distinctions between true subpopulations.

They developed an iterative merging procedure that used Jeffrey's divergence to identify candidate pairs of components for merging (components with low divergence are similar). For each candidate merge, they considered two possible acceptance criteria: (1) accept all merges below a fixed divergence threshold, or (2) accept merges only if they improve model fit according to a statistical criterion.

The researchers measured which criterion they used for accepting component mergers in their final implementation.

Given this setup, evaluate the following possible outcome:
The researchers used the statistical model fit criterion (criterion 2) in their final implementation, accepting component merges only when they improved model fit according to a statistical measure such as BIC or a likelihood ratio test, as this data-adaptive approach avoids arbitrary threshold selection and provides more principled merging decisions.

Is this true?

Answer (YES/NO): YES